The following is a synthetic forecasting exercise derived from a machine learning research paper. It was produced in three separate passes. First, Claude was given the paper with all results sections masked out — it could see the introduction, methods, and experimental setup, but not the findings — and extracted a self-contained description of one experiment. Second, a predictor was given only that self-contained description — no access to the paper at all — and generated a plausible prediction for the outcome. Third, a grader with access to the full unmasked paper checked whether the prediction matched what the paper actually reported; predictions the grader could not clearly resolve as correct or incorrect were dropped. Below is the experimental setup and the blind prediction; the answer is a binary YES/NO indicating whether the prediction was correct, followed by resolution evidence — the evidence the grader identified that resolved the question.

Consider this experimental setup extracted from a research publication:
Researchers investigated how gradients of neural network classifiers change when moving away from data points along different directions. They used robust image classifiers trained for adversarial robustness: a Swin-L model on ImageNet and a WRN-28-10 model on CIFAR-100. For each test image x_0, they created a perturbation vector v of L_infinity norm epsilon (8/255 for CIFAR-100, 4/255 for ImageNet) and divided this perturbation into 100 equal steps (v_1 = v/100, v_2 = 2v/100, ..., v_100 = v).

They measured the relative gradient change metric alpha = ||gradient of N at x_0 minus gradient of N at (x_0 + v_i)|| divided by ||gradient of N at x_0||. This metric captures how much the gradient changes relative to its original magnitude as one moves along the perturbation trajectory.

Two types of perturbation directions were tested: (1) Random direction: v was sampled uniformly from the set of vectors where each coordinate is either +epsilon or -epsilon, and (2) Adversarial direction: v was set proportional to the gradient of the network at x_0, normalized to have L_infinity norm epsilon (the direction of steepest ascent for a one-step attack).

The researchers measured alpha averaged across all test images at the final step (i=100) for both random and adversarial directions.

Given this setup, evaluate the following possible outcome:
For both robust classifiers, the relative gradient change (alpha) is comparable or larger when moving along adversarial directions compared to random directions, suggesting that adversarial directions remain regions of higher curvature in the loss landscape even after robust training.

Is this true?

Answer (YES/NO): YES